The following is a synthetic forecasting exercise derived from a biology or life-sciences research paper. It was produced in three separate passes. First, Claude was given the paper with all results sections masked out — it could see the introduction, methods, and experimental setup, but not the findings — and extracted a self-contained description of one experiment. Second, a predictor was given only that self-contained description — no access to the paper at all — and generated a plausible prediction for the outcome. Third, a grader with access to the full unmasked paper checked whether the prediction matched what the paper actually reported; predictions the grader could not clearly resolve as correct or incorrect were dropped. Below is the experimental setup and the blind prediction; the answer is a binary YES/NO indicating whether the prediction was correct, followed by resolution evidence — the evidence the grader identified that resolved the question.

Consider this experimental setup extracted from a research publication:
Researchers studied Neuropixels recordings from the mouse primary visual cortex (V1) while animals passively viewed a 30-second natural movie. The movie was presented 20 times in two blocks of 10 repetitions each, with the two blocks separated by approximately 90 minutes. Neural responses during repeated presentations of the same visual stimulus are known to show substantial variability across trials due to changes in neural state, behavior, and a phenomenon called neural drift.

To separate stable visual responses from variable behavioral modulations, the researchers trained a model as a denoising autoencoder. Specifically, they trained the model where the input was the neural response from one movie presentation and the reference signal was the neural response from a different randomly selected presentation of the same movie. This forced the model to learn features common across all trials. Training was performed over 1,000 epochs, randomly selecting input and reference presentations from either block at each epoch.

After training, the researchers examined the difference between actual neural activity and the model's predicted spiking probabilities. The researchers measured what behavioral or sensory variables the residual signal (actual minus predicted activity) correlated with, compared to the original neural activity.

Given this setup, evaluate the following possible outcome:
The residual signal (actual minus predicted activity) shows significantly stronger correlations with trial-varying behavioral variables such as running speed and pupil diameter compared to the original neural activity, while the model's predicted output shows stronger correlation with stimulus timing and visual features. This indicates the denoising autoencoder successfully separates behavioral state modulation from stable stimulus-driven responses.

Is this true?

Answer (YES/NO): NO